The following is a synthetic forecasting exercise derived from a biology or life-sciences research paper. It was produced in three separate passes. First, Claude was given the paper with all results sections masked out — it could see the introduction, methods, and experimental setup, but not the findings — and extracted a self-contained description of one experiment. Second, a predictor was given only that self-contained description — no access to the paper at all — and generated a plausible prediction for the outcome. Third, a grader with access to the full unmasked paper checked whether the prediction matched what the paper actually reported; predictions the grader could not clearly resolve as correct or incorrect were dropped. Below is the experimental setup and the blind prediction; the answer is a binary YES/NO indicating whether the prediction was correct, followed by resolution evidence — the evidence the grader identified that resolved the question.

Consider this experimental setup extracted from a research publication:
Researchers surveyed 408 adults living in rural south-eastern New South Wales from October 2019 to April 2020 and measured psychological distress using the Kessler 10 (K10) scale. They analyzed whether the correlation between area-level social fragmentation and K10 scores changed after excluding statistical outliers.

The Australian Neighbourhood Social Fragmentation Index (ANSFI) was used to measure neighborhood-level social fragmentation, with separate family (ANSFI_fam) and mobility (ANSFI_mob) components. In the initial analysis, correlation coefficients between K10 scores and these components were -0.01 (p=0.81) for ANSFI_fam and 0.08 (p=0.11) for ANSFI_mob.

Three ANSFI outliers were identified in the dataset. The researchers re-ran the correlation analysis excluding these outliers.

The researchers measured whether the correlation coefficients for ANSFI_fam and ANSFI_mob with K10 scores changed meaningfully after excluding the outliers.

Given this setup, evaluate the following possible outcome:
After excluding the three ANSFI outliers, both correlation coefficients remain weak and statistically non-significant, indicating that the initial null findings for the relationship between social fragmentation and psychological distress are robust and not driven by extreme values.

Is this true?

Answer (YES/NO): YES